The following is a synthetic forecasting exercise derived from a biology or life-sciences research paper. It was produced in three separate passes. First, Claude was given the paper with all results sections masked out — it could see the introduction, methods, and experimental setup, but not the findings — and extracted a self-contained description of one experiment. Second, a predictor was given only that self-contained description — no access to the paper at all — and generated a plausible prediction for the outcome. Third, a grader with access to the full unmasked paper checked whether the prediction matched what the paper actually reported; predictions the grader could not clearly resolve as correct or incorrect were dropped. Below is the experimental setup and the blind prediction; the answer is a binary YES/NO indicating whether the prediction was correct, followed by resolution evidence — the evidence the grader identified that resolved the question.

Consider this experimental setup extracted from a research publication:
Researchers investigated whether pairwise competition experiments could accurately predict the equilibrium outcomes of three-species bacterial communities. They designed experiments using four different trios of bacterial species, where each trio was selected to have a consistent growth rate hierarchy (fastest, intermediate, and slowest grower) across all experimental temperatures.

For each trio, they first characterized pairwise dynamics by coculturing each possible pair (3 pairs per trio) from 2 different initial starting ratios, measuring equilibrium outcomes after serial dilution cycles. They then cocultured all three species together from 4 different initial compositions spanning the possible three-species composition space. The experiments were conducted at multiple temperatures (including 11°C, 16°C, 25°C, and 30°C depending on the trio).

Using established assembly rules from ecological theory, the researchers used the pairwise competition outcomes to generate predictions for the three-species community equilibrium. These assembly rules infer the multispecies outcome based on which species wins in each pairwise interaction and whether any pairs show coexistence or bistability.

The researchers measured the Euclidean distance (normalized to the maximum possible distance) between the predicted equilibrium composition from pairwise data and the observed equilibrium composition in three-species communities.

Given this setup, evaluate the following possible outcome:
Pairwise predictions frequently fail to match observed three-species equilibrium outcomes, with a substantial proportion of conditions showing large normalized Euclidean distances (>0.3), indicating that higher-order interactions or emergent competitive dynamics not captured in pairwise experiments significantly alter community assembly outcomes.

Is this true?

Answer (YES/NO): NO